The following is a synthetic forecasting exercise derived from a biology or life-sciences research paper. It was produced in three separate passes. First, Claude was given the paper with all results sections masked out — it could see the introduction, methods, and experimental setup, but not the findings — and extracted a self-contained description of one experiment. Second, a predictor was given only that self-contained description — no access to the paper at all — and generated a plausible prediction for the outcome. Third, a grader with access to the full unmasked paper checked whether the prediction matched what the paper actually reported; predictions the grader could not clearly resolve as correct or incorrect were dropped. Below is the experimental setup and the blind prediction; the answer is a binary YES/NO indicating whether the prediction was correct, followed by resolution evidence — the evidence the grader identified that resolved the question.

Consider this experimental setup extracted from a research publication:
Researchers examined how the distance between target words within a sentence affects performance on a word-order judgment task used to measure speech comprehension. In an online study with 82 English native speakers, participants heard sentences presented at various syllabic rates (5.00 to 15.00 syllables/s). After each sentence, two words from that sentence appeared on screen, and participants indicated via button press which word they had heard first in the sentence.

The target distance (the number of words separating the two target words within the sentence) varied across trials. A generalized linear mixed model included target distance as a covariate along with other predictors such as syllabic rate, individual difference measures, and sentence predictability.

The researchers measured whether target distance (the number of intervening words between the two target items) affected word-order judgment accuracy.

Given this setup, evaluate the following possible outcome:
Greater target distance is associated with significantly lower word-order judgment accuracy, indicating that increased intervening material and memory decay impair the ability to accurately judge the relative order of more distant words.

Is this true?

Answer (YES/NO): NO